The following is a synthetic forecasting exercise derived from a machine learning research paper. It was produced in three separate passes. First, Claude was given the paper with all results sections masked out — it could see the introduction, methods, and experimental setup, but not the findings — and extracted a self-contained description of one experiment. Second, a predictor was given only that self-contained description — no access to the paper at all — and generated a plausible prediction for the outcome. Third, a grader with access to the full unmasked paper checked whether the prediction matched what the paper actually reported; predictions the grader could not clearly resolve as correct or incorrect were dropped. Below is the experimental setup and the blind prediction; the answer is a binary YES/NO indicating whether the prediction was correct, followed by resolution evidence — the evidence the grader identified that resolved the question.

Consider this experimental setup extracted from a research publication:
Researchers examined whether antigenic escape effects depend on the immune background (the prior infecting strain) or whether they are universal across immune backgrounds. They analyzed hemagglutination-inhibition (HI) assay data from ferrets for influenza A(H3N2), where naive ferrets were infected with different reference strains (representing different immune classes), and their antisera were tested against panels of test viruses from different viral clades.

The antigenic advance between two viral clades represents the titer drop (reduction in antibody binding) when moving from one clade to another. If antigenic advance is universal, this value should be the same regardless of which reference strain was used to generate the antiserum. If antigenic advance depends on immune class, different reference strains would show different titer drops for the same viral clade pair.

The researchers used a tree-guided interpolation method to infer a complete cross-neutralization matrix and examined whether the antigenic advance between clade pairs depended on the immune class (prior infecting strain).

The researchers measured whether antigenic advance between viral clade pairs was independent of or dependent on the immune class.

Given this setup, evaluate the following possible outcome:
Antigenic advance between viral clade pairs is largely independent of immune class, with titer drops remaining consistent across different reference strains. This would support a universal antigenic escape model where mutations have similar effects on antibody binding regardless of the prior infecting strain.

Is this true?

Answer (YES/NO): NO